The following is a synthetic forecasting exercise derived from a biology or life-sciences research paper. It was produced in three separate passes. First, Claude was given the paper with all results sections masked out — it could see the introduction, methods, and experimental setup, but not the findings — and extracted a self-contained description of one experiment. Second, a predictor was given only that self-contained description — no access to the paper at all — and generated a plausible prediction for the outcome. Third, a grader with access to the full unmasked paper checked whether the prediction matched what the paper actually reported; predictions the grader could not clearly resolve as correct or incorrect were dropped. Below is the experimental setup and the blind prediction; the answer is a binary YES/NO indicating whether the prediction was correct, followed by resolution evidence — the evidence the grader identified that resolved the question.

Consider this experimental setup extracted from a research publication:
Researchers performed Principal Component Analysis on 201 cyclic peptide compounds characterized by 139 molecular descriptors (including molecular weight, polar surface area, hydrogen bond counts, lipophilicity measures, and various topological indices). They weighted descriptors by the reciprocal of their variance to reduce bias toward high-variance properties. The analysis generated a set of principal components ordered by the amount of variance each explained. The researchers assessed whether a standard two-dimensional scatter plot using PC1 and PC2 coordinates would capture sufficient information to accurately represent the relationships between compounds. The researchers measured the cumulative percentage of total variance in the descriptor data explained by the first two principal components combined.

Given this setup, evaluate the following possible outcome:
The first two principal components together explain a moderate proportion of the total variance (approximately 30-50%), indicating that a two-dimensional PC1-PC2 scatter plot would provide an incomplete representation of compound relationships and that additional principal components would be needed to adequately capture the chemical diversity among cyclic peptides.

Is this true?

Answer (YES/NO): NO